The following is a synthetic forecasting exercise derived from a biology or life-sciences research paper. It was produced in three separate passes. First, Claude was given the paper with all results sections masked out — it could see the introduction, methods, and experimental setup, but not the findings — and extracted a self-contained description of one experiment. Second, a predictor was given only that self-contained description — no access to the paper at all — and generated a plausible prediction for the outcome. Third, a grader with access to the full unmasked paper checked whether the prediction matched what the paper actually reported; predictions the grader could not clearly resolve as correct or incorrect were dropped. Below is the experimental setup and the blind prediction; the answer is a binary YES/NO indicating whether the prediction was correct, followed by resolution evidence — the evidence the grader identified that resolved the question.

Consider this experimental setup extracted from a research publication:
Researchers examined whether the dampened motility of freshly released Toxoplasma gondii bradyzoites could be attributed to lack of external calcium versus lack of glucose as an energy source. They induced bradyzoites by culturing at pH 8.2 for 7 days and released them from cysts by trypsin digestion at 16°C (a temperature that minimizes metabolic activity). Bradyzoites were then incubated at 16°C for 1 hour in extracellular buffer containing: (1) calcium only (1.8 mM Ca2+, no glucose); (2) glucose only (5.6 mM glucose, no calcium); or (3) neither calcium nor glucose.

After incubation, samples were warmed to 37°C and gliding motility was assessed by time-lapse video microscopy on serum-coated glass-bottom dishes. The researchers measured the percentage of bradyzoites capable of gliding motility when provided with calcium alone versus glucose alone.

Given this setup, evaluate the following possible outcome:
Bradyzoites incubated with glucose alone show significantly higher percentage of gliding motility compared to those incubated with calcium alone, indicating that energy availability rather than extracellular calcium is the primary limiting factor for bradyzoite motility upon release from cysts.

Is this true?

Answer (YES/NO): NO